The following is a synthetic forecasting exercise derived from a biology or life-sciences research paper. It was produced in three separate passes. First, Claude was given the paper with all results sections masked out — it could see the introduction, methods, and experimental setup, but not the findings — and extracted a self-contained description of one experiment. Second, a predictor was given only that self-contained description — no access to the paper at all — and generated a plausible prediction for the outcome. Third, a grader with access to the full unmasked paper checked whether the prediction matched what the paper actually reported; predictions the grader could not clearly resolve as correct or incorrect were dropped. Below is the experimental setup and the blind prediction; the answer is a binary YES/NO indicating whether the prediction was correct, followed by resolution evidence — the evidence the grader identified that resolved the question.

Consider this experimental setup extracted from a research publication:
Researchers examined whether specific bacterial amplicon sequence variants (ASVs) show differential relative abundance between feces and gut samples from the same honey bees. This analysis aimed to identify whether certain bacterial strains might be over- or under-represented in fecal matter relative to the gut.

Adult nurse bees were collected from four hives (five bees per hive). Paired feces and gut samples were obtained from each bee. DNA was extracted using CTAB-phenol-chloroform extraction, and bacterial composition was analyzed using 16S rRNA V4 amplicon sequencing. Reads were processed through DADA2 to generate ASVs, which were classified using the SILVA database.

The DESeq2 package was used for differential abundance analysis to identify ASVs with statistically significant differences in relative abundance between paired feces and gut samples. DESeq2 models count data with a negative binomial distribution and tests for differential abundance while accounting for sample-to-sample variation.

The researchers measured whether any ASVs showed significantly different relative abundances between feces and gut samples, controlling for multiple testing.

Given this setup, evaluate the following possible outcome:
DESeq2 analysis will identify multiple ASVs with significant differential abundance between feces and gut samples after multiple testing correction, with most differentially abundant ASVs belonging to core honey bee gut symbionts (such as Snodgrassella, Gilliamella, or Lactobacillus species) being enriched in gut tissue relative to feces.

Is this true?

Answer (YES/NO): NO